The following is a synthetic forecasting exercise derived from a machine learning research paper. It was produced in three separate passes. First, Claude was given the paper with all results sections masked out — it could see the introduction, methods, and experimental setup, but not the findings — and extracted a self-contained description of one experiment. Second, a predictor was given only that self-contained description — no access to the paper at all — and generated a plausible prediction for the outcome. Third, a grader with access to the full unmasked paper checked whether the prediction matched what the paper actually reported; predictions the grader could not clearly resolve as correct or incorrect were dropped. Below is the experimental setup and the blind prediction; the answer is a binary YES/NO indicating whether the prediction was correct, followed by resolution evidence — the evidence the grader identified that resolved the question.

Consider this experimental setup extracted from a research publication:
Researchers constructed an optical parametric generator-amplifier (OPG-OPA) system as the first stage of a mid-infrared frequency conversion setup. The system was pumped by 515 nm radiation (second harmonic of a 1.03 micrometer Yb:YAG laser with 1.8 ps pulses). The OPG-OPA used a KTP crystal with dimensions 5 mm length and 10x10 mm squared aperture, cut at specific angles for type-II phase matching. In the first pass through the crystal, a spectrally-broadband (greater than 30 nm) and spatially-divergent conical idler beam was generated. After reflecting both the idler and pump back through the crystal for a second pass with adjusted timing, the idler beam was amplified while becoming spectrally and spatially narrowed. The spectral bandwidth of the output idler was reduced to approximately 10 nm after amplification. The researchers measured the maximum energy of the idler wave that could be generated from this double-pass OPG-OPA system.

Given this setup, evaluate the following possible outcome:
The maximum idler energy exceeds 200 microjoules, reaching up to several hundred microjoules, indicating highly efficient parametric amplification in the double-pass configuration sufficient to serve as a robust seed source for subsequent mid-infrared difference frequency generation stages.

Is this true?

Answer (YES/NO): NO